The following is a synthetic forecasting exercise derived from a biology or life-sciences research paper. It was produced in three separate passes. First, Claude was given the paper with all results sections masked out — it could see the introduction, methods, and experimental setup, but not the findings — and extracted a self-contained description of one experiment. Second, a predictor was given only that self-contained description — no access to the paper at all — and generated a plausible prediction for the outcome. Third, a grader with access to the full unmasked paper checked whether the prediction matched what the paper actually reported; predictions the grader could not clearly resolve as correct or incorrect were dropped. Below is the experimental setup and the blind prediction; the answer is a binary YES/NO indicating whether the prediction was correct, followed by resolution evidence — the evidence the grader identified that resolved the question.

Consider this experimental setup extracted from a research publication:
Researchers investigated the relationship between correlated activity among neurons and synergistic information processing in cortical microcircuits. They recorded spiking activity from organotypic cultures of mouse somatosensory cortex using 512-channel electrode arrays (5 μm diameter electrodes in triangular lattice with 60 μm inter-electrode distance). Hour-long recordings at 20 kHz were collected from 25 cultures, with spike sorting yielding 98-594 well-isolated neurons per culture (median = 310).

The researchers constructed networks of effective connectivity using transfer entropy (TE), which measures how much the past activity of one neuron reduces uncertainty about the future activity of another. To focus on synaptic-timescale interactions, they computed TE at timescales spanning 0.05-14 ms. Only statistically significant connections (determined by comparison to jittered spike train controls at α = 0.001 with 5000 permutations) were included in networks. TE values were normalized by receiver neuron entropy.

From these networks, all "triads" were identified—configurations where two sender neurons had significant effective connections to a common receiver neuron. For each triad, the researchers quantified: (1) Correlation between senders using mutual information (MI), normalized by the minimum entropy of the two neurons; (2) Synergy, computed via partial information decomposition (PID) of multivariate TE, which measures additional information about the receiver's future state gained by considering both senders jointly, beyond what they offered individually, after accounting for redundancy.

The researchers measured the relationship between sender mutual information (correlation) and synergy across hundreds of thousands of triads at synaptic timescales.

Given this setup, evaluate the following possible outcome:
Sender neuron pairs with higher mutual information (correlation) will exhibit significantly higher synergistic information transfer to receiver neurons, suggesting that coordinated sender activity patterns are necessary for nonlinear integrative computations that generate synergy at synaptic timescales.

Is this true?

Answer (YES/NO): YES